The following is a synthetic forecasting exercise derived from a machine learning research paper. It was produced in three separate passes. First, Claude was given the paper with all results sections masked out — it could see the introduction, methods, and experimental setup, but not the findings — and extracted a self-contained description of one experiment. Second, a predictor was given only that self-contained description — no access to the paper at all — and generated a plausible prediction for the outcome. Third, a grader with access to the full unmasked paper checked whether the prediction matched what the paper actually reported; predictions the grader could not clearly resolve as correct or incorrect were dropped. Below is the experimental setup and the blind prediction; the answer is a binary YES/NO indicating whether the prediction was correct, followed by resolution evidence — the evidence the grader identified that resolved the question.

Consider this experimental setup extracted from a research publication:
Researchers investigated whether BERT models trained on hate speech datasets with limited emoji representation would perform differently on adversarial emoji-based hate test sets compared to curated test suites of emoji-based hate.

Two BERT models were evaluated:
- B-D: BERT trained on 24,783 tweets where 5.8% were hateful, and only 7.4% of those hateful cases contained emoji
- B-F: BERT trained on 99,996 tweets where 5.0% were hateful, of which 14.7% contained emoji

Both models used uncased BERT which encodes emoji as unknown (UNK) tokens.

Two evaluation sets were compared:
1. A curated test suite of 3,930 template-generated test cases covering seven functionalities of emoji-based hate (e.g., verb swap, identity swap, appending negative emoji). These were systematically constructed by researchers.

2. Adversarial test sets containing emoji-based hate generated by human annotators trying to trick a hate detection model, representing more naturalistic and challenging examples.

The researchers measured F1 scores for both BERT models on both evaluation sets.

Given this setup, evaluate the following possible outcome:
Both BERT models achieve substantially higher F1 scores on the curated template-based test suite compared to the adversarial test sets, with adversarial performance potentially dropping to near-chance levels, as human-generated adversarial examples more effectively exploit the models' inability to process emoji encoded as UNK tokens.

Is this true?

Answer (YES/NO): YES